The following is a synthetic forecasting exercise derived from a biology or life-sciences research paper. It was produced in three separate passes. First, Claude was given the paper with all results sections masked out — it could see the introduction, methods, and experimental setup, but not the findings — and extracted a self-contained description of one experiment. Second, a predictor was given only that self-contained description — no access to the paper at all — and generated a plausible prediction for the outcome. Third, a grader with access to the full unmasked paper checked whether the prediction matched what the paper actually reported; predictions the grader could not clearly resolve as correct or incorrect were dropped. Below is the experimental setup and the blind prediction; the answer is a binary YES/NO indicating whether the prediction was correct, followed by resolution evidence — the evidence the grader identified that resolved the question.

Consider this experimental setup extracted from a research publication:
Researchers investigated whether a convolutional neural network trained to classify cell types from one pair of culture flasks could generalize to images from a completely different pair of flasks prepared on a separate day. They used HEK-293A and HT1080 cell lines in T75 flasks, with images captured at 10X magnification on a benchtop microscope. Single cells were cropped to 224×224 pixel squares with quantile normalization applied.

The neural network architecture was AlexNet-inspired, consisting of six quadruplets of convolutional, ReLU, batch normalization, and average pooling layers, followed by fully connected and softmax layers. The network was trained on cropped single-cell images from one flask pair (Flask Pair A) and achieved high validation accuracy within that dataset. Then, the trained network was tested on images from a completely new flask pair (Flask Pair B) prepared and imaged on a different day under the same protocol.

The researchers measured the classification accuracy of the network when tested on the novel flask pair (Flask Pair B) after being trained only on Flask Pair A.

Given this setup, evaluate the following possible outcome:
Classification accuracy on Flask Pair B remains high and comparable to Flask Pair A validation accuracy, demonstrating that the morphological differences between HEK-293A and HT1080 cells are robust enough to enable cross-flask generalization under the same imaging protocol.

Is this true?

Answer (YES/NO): NO